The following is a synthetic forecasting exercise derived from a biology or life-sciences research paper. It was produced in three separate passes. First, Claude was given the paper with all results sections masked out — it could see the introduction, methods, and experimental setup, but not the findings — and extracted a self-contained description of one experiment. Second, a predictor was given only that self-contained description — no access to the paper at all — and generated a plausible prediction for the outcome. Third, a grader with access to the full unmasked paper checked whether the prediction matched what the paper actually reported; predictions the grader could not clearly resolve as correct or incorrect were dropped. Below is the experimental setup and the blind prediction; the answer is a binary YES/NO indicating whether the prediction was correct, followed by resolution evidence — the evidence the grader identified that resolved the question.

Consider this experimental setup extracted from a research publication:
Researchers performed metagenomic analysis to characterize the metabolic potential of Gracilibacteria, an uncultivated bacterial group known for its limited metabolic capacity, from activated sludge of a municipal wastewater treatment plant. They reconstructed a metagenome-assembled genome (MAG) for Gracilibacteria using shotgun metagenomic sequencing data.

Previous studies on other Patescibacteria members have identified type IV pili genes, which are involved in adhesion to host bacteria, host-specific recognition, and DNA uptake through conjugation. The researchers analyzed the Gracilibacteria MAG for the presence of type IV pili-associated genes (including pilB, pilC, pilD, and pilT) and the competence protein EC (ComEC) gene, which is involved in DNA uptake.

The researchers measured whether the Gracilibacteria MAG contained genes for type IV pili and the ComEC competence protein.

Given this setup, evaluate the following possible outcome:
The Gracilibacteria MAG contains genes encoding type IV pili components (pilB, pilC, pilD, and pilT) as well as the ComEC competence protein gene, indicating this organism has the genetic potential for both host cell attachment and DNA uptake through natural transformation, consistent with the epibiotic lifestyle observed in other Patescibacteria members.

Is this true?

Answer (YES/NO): YES